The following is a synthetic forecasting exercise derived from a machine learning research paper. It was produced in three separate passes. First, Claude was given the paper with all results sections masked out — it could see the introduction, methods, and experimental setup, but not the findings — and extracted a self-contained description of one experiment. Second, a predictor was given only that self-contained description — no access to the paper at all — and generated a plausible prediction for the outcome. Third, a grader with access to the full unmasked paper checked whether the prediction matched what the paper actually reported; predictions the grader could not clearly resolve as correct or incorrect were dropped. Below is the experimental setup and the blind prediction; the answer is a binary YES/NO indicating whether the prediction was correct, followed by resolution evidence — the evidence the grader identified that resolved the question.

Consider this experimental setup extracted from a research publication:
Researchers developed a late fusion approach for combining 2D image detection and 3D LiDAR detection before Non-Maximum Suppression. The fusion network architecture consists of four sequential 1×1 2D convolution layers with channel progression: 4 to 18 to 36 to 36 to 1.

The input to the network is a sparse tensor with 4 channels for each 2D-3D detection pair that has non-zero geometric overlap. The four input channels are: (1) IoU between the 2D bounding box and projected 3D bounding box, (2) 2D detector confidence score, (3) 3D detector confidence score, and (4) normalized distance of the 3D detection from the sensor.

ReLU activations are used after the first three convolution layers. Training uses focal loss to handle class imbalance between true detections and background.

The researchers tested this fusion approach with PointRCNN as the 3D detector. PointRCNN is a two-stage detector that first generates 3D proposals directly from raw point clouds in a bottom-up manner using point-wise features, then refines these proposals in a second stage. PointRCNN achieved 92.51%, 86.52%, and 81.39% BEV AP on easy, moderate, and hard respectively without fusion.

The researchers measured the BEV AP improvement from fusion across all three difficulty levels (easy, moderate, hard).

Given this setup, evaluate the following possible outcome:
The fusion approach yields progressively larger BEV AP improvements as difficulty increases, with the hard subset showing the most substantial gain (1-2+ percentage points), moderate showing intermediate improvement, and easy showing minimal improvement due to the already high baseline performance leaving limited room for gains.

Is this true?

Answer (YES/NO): NO